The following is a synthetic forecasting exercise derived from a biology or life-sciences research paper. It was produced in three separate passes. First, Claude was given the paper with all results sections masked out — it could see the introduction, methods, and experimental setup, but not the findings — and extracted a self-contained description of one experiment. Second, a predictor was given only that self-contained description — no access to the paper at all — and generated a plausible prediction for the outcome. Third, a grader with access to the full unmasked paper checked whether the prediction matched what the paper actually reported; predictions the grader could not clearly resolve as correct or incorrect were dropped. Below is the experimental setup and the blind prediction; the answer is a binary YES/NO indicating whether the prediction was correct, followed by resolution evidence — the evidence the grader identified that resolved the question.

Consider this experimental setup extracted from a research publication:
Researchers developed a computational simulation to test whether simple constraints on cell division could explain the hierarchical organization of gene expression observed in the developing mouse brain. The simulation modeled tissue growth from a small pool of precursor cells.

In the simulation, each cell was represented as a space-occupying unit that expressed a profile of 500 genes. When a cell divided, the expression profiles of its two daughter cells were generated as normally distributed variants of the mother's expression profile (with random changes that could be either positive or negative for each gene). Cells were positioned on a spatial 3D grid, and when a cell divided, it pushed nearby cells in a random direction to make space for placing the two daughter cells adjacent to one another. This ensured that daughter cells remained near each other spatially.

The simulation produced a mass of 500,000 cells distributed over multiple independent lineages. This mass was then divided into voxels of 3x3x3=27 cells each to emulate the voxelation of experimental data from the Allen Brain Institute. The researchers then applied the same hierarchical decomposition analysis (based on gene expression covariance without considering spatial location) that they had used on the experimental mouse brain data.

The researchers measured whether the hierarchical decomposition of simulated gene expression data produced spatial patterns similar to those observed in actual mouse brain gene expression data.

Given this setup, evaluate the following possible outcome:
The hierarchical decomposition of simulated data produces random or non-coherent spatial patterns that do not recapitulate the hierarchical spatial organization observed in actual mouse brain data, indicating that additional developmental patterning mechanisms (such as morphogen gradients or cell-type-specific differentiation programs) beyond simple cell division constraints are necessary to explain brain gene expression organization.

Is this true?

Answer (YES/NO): NO